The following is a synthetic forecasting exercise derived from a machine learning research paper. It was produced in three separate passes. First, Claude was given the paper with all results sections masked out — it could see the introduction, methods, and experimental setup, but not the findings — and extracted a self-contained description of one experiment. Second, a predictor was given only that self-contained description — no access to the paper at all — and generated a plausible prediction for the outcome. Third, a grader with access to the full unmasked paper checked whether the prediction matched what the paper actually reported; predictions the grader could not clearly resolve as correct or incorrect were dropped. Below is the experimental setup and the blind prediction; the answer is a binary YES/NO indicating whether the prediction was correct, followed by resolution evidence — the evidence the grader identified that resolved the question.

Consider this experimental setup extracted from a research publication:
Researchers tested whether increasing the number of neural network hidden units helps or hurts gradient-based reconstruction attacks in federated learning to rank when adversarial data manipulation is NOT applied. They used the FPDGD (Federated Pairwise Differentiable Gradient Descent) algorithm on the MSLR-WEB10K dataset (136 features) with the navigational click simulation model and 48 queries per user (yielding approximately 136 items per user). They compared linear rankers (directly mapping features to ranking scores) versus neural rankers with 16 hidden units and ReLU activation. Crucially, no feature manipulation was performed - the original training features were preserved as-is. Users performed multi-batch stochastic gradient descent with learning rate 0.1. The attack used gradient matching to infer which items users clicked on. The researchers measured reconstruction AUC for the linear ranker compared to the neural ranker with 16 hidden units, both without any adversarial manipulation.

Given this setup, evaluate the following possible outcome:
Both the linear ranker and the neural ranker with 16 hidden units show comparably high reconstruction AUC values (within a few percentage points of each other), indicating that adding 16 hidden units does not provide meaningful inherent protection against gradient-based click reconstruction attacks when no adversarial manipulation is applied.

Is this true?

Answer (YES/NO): NO